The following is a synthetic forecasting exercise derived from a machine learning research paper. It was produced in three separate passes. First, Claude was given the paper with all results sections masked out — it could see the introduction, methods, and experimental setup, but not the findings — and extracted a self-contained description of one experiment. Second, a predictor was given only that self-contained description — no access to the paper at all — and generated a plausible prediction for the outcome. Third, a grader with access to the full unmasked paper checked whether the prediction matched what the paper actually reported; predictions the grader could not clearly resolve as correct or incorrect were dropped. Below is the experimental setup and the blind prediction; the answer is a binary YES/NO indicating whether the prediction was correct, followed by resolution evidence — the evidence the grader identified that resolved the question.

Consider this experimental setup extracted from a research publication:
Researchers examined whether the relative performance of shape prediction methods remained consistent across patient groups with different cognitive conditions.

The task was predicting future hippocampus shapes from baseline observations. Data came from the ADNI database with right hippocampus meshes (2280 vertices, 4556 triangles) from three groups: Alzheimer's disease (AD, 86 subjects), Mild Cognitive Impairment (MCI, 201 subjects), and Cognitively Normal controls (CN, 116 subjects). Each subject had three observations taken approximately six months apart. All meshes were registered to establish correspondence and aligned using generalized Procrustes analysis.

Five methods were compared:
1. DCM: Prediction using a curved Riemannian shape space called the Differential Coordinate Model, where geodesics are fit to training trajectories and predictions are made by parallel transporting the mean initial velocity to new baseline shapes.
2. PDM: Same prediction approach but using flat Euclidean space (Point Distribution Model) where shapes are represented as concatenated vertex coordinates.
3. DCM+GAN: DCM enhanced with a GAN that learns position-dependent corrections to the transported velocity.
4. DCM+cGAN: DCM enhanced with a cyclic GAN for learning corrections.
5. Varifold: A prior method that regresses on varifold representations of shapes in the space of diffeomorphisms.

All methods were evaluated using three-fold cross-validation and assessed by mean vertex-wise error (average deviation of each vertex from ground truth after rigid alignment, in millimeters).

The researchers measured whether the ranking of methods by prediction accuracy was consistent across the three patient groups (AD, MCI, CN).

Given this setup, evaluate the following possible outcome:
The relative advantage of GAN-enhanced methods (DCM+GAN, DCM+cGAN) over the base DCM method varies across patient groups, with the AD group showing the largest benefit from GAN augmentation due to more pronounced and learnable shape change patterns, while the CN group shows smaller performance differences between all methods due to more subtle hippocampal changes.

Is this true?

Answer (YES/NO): NO